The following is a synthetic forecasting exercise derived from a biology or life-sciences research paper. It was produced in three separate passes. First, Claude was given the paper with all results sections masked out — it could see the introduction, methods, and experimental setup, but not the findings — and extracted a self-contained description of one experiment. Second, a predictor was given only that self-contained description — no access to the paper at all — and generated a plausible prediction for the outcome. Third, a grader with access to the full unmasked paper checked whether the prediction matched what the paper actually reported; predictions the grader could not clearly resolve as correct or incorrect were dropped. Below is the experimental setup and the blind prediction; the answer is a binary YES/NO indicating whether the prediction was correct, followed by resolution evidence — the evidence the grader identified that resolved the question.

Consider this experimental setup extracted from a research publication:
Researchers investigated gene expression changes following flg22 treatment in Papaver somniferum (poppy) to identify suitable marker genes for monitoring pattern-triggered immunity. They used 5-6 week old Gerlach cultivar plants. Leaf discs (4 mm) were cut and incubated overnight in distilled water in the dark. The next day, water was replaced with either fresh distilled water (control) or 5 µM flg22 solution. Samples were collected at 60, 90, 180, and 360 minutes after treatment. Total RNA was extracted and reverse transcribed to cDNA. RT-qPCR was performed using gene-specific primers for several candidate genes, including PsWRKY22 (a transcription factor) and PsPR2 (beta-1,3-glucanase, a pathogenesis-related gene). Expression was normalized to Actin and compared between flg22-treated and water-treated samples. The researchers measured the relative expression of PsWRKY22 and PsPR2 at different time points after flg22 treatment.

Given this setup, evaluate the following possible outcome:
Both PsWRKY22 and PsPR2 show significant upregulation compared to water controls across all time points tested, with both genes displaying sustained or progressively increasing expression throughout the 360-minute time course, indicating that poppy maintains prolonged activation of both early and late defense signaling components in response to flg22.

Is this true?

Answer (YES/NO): NO